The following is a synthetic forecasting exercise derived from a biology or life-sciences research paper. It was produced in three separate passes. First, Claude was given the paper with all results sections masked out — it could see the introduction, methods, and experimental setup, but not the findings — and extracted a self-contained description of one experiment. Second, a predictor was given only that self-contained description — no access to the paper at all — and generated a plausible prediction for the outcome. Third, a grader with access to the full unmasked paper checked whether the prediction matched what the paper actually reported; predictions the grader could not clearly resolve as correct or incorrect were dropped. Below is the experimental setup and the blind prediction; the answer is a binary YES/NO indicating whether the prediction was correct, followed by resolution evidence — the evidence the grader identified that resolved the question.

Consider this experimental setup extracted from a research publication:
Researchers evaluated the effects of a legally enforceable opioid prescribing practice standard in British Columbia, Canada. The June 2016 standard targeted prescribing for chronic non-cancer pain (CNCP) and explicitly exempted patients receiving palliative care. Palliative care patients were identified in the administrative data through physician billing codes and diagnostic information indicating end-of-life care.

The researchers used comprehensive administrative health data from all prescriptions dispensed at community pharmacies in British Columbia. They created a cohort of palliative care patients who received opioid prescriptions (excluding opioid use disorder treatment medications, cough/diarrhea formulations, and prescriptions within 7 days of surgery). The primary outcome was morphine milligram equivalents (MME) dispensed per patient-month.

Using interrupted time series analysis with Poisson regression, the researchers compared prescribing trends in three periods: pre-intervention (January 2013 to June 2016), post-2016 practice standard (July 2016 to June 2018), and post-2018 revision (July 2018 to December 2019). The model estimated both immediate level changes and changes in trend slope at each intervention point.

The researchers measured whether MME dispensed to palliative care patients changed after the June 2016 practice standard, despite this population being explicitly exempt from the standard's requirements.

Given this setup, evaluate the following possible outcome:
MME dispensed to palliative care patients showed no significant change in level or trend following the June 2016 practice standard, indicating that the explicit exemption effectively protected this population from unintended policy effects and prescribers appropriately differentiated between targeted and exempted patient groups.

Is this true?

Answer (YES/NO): NO